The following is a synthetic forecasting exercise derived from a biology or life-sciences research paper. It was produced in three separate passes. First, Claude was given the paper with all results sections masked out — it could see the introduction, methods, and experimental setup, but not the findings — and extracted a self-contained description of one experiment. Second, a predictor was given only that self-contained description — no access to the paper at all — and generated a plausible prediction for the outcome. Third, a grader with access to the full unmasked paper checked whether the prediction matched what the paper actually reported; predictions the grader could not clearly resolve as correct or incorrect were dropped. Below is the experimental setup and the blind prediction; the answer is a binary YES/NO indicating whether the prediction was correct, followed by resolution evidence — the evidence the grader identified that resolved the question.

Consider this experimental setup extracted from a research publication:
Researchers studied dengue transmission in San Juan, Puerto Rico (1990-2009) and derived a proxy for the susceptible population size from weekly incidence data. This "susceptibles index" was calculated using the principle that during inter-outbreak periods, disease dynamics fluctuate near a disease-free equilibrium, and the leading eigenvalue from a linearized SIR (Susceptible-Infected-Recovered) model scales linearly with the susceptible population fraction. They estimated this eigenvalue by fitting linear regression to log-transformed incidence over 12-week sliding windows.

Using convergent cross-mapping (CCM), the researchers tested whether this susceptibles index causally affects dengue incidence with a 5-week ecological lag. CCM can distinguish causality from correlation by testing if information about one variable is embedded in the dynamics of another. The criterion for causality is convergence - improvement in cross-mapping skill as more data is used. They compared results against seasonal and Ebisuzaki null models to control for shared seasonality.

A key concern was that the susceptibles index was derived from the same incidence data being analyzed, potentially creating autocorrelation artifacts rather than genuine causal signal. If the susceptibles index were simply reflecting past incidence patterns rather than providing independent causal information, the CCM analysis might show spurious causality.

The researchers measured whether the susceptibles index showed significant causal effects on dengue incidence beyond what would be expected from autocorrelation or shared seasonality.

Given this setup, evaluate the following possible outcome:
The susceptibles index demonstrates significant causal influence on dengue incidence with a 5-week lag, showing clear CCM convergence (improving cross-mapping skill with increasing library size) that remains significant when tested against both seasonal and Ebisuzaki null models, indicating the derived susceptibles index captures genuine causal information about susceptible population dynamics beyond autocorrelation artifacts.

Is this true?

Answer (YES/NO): YES